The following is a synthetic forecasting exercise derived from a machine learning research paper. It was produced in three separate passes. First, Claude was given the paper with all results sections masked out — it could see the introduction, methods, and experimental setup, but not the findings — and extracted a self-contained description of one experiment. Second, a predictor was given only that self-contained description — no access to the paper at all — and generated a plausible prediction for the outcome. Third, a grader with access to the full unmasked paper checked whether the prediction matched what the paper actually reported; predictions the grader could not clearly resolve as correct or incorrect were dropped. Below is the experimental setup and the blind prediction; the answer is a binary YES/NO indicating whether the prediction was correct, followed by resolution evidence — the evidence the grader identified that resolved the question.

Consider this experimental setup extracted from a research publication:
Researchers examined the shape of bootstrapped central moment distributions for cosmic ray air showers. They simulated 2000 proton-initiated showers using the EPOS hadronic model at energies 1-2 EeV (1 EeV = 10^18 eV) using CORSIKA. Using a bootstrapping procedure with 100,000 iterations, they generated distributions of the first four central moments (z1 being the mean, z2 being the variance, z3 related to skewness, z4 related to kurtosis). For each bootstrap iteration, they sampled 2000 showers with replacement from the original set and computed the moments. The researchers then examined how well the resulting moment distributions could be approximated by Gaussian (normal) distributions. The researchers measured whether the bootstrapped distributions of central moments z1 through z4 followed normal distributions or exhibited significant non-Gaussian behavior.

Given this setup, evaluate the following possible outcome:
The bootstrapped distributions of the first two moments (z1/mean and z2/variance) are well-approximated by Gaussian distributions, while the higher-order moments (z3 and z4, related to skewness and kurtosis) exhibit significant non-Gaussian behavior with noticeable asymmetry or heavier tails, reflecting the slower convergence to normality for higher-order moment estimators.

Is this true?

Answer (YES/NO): NO